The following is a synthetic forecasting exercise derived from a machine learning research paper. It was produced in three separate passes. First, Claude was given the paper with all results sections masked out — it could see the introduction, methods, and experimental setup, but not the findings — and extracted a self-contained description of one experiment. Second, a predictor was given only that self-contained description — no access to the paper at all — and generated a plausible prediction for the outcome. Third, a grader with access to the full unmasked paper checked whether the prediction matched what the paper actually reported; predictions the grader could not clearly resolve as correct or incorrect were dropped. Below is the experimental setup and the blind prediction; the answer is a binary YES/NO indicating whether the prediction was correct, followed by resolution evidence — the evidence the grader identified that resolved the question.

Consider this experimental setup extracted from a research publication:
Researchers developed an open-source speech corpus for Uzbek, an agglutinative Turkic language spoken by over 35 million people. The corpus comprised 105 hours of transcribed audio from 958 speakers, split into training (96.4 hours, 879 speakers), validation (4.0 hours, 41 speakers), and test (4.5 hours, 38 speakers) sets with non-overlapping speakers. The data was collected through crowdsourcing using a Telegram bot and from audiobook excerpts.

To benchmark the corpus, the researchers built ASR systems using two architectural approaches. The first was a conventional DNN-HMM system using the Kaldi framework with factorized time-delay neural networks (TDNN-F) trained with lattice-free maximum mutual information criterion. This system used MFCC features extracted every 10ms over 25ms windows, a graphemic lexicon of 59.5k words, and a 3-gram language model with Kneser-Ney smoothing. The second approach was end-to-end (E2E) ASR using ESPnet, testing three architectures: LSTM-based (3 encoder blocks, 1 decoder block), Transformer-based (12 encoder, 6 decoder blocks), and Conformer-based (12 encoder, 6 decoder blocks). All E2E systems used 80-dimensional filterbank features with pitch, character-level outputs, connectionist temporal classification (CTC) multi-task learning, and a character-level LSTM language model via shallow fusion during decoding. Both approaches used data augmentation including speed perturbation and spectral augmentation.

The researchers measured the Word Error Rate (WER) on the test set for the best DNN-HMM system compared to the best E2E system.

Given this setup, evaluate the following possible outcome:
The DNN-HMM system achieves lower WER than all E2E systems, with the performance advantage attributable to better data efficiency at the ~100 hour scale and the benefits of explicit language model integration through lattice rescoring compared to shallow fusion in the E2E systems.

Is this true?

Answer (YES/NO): NO